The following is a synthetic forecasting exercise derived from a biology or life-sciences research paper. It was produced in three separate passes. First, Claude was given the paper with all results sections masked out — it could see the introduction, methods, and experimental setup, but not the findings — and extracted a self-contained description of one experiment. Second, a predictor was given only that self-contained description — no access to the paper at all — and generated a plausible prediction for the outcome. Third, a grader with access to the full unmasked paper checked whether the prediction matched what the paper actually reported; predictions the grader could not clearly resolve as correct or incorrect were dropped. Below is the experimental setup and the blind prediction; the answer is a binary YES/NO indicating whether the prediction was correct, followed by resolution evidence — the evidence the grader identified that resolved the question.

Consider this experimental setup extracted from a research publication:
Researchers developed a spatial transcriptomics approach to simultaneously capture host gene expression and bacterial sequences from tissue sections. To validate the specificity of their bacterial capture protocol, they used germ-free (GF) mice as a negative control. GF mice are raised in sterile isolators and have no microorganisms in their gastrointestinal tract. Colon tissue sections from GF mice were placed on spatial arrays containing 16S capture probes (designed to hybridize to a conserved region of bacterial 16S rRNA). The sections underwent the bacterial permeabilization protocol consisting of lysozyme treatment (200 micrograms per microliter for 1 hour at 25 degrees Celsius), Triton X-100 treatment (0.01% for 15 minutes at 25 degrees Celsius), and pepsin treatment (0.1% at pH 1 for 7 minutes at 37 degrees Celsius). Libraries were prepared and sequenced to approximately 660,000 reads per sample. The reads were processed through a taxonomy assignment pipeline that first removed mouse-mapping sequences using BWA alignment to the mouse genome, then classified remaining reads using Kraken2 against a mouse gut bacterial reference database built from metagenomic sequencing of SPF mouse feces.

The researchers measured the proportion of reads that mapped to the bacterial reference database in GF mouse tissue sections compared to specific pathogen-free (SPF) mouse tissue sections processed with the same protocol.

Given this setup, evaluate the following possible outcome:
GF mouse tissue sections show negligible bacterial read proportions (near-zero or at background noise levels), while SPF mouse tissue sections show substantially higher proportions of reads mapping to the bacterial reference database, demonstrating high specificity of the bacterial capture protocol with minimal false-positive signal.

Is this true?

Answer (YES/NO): YES